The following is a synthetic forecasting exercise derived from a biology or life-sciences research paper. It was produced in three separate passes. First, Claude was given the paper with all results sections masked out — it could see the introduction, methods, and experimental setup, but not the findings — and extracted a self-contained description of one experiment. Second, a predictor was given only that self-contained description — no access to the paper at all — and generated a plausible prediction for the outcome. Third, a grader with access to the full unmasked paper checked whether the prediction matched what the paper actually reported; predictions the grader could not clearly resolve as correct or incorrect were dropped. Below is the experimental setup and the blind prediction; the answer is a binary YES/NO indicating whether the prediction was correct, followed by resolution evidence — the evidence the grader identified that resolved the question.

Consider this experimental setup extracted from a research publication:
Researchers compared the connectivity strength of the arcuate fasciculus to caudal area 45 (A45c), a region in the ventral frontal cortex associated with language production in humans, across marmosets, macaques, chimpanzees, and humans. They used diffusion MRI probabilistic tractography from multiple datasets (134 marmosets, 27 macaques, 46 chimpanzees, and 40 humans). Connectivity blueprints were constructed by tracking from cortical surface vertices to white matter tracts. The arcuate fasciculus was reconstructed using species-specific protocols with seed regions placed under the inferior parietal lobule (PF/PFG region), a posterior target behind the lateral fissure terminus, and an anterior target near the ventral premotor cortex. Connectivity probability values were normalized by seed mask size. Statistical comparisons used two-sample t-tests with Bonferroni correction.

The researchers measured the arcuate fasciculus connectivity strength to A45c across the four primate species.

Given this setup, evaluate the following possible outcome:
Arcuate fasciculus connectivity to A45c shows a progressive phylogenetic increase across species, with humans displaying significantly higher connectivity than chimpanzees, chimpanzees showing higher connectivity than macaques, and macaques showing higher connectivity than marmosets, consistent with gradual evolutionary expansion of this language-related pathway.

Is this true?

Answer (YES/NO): NO